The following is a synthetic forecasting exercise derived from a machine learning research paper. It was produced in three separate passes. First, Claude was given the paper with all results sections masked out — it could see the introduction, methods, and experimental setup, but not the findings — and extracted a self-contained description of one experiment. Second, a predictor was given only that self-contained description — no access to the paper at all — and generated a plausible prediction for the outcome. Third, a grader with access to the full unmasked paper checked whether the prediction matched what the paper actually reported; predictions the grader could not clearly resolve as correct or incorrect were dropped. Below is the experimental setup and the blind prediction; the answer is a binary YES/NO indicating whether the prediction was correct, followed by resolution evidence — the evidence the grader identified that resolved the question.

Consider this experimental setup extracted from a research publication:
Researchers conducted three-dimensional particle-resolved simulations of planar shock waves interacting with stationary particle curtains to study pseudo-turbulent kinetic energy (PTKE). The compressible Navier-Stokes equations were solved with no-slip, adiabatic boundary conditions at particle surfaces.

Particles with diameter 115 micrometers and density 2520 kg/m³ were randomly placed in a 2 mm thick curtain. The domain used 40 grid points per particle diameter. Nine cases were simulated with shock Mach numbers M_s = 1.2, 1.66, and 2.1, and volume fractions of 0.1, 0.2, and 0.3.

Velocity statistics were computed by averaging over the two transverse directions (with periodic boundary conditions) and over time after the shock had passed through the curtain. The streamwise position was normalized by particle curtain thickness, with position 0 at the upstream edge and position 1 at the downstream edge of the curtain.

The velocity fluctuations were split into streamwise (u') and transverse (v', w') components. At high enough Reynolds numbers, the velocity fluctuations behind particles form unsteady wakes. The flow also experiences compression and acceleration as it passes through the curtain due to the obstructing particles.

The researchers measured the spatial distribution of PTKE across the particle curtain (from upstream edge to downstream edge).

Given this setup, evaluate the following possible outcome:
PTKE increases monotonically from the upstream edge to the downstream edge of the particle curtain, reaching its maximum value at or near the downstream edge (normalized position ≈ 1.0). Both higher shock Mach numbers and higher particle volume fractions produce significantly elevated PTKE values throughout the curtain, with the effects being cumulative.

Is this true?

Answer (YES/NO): NO